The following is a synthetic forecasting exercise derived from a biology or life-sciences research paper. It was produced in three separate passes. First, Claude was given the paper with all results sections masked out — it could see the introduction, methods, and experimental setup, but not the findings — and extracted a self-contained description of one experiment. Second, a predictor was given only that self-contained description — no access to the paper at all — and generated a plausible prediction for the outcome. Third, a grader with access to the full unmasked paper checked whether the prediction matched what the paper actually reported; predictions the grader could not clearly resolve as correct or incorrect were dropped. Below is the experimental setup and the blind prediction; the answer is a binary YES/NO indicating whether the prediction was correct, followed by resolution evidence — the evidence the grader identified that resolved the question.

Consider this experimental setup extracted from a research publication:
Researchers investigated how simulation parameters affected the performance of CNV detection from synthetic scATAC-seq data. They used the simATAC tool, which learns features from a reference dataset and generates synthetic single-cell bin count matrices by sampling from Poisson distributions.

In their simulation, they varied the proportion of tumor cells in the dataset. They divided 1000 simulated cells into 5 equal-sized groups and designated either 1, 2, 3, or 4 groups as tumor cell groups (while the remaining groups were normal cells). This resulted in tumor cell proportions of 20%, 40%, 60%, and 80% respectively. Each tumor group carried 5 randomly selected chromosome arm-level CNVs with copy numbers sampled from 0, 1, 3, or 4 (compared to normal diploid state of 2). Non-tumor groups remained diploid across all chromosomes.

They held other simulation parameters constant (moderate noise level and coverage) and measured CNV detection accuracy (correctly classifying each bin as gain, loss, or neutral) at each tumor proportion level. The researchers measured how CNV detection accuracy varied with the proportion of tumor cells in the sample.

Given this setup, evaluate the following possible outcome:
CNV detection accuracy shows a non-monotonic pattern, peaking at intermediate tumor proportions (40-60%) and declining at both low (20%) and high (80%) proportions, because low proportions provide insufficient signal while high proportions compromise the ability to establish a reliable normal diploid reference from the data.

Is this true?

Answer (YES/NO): NO